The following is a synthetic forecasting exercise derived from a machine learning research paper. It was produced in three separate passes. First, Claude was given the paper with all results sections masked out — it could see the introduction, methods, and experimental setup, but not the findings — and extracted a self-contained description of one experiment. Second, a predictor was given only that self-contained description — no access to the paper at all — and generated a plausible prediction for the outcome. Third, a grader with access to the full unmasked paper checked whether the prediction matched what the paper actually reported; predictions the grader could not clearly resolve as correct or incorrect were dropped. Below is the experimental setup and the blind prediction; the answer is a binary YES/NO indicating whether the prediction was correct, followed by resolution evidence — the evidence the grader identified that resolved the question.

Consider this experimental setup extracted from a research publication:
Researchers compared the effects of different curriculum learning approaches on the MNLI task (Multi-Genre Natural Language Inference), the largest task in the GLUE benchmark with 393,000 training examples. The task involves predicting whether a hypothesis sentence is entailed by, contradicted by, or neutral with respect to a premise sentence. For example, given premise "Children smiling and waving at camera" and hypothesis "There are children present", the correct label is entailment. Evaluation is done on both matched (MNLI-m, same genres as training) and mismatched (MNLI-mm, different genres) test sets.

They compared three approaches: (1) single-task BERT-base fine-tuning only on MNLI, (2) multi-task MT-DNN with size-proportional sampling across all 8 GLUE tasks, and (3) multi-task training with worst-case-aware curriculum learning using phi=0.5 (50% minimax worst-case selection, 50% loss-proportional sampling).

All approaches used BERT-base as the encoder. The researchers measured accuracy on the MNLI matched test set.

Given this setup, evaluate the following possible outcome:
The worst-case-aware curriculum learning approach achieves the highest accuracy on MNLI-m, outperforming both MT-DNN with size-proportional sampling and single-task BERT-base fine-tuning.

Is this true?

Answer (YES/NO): NO